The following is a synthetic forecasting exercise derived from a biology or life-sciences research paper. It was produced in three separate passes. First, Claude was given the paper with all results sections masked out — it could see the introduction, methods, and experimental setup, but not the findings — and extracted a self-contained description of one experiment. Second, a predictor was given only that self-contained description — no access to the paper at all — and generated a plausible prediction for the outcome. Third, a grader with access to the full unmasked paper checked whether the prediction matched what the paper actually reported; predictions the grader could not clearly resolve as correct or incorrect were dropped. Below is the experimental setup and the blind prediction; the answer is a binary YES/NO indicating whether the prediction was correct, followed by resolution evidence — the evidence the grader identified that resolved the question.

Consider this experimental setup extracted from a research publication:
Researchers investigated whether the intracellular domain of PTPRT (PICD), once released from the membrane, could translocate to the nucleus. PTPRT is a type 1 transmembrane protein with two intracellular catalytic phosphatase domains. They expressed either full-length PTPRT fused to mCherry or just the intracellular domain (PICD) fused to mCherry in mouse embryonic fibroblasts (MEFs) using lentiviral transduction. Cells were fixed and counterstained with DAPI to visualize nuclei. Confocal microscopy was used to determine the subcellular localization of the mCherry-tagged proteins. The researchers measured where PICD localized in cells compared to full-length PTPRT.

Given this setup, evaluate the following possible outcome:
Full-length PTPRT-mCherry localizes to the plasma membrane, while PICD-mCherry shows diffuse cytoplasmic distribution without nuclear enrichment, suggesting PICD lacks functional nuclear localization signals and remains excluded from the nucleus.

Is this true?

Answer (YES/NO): NO